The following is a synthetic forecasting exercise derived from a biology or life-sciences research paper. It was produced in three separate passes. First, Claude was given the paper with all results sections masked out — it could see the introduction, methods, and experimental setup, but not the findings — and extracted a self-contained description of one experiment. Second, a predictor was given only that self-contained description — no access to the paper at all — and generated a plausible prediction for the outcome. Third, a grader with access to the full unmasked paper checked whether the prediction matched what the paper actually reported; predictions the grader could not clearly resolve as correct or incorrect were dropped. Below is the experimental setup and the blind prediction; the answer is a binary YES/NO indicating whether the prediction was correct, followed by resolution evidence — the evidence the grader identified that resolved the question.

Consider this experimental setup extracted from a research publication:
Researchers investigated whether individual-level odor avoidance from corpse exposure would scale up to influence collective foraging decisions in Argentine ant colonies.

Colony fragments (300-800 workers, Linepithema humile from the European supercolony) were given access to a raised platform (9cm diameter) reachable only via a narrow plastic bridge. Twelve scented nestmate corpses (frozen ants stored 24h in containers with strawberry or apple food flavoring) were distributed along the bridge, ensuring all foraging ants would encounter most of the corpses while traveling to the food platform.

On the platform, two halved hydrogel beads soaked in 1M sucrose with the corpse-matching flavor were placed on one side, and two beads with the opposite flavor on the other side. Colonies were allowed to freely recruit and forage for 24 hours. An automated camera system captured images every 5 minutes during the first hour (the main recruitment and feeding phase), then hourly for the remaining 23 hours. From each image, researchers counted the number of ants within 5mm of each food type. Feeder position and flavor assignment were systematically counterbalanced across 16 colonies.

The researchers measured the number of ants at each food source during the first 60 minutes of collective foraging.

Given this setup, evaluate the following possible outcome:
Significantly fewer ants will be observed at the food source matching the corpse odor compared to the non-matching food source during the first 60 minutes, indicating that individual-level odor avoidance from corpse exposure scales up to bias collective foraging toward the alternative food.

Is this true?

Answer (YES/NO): YES